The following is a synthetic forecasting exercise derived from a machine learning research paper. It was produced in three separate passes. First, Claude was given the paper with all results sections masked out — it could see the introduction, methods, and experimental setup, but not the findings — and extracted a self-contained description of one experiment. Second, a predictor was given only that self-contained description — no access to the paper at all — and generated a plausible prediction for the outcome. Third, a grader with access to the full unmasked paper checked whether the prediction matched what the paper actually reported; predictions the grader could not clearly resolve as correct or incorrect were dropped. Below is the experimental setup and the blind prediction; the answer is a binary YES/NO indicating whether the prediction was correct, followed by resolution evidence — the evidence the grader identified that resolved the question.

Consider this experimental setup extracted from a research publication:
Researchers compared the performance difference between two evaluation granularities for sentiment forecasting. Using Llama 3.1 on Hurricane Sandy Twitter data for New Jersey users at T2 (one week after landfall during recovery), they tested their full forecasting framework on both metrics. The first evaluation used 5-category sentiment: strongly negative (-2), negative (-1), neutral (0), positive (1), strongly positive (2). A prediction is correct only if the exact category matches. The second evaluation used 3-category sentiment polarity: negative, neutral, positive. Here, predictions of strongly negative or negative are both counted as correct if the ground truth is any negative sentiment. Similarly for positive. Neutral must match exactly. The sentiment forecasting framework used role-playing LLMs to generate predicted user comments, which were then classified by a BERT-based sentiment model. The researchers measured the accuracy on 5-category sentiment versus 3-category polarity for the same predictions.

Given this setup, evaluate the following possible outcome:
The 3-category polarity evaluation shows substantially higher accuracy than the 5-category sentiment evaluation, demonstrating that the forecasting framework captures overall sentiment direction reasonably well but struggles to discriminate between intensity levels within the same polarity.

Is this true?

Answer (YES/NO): YES